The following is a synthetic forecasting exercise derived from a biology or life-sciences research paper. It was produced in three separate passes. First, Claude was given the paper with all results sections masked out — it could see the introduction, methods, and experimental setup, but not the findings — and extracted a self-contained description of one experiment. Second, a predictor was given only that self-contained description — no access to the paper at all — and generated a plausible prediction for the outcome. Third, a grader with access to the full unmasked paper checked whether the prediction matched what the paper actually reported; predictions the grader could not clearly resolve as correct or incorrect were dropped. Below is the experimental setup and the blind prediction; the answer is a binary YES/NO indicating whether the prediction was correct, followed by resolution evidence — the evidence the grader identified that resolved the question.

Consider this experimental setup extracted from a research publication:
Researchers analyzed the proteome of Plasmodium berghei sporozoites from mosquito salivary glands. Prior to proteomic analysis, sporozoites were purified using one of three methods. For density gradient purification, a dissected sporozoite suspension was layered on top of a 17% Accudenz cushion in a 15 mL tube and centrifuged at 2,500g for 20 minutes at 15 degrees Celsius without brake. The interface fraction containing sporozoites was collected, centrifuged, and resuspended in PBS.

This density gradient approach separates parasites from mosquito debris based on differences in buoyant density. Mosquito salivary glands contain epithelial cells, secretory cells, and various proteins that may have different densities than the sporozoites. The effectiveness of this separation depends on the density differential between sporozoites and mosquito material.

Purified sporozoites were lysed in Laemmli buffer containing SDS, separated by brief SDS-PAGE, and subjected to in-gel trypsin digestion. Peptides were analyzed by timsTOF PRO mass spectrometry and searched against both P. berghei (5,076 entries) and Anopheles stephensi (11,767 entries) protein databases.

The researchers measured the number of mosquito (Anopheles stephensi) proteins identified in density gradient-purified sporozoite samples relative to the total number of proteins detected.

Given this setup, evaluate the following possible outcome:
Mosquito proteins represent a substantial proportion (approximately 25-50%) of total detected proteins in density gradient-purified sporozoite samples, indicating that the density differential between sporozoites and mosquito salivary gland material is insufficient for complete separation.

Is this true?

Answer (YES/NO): NO